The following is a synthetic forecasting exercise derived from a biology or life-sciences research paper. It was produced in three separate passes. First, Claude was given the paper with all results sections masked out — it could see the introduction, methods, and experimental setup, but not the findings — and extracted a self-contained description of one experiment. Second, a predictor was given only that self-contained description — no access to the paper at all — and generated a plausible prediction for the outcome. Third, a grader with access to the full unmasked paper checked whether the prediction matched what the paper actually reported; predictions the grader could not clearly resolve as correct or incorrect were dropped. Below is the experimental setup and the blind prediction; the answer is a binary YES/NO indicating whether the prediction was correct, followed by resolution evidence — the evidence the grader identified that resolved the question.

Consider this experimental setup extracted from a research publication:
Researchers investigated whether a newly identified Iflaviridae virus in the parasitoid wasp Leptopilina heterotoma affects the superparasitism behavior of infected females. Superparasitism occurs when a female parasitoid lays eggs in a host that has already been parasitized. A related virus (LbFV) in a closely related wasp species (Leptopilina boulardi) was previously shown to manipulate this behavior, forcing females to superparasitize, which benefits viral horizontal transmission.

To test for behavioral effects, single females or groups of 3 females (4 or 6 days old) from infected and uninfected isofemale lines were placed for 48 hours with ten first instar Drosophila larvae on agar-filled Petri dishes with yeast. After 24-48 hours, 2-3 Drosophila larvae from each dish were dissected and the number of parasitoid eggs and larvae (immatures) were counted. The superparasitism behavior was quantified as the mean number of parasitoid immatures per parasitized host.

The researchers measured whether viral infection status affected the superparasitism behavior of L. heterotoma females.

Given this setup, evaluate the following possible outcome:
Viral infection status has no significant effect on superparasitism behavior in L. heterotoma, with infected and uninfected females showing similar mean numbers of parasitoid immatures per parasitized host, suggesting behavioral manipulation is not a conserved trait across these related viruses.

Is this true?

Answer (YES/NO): YES